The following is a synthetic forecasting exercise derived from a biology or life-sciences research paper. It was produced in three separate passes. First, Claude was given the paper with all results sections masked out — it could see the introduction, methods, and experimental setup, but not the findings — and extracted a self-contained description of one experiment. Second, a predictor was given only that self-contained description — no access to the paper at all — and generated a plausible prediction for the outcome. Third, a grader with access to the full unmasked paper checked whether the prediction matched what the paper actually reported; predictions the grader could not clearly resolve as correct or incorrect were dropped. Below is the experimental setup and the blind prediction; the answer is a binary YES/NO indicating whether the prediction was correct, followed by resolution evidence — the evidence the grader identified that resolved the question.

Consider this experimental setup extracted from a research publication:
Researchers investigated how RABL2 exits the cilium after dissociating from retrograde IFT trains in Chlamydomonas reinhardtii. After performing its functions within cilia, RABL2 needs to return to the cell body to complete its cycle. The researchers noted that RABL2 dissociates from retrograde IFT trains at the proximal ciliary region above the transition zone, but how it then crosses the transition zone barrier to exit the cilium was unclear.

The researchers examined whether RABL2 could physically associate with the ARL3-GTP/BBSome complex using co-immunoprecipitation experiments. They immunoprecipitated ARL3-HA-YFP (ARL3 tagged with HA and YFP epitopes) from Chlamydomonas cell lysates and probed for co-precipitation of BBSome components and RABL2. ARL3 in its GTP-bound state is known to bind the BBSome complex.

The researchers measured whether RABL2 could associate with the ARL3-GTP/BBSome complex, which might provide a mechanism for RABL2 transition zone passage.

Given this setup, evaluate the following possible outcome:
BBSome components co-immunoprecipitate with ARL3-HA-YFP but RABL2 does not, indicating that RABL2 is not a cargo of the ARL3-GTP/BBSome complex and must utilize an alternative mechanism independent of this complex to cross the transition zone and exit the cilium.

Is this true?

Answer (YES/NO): NO